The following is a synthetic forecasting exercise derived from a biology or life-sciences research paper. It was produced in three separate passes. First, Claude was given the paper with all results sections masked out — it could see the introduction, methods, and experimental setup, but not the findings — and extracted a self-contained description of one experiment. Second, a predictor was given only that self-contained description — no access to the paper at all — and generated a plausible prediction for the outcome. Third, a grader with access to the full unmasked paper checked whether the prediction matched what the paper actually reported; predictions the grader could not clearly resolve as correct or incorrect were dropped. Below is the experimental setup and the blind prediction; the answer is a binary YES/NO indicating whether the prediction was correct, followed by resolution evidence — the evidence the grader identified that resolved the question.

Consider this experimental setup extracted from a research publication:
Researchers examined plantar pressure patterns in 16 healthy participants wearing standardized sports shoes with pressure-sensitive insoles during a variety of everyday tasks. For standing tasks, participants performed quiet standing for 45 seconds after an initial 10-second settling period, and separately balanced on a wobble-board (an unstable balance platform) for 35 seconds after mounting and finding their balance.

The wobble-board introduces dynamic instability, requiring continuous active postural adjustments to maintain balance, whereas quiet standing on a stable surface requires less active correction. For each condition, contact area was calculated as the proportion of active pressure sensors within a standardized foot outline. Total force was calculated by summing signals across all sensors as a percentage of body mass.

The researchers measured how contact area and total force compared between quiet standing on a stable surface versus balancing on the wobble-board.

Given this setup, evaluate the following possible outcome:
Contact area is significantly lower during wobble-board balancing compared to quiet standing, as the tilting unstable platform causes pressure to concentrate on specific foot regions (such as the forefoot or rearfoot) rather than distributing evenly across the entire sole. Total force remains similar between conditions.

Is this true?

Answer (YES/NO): NO